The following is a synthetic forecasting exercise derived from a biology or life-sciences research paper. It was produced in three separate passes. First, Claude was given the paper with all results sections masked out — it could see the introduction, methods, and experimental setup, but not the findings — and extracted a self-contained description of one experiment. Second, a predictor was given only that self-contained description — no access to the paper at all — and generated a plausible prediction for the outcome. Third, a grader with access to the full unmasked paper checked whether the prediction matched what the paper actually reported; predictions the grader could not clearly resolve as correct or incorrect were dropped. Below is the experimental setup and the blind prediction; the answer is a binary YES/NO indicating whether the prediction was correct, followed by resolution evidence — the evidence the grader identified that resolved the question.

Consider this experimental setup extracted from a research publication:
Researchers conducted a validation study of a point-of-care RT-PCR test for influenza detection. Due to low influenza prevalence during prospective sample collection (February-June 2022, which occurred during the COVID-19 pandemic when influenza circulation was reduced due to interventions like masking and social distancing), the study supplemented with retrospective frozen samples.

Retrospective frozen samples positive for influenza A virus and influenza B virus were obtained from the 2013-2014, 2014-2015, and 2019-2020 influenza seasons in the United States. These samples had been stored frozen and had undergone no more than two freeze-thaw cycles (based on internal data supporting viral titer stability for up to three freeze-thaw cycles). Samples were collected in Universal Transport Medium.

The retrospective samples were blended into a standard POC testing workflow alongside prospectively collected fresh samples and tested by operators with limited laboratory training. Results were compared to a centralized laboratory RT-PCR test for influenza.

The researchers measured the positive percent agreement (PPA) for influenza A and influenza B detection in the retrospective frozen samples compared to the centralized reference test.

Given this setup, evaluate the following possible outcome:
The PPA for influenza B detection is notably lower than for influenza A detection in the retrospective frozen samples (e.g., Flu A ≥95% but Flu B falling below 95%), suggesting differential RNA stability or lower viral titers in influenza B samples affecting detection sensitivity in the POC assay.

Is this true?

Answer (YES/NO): NO